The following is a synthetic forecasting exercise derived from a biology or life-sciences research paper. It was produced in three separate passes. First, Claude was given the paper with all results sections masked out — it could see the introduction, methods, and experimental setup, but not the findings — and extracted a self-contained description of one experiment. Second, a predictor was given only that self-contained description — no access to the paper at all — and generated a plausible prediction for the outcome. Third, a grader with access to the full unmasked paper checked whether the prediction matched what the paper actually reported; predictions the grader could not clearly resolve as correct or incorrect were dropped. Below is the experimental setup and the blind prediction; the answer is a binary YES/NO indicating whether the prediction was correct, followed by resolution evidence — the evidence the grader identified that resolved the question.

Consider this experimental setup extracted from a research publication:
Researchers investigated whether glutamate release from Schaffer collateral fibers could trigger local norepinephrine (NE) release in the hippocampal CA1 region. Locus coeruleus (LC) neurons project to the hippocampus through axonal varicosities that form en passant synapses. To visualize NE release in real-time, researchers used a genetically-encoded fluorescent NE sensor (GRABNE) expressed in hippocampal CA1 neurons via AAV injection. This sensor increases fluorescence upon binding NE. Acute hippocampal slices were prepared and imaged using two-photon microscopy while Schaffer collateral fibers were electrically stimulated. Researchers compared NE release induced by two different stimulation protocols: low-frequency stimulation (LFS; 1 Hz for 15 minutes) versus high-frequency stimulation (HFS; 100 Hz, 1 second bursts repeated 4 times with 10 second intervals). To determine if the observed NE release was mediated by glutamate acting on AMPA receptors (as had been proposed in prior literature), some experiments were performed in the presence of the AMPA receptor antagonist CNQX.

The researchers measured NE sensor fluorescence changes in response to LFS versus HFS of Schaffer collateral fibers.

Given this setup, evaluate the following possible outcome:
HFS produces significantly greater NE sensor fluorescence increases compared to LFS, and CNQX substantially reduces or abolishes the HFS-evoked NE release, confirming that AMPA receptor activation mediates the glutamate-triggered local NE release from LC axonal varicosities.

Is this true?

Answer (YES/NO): YES